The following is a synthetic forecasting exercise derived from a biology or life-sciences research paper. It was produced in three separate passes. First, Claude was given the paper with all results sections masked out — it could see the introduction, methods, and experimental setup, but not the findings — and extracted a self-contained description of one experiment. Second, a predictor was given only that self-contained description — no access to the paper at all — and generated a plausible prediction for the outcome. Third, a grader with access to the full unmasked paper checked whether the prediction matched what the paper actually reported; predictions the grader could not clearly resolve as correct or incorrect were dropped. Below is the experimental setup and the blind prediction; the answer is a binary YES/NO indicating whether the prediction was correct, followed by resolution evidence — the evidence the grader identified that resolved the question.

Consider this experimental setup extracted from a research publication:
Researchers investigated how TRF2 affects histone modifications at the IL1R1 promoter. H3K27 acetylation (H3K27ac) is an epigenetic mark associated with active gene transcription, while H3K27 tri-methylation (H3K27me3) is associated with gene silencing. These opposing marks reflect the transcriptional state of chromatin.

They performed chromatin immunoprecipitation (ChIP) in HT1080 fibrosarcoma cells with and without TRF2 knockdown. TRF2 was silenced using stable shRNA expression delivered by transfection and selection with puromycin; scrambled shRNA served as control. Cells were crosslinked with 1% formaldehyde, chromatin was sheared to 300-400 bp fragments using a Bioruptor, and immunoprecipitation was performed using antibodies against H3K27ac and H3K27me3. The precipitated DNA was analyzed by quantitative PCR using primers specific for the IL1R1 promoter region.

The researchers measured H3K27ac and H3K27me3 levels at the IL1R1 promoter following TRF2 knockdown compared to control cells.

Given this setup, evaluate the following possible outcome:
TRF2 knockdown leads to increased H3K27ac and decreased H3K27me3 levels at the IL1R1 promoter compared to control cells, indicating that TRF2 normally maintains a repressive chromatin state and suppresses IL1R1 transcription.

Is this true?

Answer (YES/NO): NO